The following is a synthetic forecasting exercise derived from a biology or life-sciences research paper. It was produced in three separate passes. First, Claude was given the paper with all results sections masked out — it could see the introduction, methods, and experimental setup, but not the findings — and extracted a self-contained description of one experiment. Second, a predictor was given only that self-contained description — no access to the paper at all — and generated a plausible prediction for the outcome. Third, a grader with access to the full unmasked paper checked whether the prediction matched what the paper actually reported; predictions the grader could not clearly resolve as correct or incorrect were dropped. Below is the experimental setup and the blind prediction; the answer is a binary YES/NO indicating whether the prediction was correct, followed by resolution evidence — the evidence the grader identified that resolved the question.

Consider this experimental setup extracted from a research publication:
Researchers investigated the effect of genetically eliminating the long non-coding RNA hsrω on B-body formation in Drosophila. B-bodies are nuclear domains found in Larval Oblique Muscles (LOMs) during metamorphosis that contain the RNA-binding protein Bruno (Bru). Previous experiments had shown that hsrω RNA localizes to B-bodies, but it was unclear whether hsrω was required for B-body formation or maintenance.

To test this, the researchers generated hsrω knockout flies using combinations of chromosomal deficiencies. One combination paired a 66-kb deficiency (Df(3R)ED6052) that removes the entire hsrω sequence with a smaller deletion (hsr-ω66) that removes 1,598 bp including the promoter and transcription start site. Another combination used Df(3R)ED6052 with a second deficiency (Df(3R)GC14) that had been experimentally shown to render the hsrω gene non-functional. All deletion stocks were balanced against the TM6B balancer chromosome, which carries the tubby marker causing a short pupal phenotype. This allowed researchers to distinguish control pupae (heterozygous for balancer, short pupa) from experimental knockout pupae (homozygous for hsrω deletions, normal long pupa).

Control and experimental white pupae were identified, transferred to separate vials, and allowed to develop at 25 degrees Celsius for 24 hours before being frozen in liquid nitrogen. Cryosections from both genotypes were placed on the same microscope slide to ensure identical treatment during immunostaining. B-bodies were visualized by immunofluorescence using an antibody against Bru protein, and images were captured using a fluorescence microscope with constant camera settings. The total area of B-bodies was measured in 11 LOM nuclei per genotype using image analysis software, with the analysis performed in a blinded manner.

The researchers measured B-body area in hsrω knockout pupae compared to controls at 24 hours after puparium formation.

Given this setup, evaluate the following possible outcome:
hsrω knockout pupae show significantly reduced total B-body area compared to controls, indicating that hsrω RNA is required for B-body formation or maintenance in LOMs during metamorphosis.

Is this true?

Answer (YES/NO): YES